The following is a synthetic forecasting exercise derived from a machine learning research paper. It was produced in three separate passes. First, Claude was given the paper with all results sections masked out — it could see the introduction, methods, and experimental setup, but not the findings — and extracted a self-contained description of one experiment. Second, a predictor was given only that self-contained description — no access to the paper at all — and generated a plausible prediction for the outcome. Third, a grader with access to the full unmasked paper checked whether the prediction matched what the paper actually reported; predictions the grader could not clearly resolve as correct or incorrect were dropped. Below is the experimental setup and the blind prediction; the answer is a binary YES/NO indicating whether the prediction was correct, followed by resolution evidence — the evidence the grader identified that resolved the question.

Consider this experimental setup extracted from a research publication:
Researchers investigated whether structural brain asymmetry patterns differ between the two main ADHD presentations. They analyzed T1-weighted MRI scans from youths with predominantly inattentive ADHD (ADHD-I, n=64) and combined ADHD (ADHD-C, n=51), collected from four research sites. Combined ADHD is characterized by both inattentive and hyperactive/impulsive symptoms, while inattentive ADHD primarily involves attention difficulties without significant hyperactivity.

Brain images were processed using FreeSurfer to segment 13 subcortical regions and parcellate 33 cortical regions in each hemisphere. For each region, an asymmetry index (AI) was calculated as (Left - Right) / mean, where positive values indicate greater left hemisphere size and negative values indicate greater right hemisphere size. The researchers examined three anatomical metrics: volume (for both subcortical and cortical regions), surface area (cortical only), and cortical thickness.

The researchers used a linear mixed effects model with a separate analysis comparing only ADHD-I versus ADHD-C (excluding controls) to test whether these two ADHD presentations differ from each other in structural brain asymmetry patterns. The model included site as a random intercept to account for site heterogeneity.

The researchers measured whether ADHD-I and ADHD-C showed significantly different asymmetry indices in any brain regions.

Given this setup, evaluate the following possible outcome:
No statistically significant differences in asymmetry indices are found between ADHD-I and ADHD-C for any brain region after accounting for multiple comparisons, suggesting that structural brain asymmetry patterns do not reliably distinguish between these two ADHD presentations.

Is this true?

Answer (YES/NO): NO